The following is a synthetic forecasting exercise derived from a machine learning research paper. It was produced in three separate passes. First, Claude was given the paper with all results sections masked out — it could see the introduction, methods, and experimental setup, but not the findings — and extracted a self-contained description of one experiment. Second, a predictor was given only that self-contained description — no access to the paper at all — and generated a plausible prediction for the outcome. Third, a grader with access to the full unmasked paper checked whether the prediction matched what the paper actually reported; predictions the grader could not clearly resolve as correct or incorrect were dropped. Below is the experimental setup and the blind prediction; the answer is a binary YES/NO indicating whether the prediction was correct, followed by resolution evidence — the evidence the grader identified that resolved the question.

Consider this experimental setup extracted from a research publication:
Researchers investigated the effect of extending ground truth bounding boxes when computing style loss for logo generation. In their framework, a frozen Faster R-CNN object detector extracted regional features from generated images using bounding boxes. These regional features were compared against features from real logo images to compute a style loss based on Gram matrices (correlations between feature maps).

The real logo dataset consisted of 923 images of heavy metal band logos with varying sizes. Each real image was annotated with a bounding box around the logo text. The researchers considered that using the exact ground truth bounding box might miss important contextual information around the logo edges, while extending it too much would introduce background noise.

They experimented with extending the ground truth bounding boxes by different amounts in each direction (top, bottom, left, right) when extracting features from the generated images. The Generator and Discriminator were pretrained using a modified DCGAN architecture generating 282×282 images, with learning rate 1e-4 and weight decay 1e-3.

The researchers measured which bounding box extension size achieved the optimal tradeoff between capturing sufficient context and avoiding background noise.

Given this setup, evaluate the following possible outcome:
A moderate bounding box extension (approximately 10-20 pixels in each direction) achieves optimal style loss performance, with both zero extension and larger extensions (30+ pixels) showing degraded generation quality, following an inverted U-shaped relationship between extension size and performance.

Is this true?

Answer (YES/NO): NO